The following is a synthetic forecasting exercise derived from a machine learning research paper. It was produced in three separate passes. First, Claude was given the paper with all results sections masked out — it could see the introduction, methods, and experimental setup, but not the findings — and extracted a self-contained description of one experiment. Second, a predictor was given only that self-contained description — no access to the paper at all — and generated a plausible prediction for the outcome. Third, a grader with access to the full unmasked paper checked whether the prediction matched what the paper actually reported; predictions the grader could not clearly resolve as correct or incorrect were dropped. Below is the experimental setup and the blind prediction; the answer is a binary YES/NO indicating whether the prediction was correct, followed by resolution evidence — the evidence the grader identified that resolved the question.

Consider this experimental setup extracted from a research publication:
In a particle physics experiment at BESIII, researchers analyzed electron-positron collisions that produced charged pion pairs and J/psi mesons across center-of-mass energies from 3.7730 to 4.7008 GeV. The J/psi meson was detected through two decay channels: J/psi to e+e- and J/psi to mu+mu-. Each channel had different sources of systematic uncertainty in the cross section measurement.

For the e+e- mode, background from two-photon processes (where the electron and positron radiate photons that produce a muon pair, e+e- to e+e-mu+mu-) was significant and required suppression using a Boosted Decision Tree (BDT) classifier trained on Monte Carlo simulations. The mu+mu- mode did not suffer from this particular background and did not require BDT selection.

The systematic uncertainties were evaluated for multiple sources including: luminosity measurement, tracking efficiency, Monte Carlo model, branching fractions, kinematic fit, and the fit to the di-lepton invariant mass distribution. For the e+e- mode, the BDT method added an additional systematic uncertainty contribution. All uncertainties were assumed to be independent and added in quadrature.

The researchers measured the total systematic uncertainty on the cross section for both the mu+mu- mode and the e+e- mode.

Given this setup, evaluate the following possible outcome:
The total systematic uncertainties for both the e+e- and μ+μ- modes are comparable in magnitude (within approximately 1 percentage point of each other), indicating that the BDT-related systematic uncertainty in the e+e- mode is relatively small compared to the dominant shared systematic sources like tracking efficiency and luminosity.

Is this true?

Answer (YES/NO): NO